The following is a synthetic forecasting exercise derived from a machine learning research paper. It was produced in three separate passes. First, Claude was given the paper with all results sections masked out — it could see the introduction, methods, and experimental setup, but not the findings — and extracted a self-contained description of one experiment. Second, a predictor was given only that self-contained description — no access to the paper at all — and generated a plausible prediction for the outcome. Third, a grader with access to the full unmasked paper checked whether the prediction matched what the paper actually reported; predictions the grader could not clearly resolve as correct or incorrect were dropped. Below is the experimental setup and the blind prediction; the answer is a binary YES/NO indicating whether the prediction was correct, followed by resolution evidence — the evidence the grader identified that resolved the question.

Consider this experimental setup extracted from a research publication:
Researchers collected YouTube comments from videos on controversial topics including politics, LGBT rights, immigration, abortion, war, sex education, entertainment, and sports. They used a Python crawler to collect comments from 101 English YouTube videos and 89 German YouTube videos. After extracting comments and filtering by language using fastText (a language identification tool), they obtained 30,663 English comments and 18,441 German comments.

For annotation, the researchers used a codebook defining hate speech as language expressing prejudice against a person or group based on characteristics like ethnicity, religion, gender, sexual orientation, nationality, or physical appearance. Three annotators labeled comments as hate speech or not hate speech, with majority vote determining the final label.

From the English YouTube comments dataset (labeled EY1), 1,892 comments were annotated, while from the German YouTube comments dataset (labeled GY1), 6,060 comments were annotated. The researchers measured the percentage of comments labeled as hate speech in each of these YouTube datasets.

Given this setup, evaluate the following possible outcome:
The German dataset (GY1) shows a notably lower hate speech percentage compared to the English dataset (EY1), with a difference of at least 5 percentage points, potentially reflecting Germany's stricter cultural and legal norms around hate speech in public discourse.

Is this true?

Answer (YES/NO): YES